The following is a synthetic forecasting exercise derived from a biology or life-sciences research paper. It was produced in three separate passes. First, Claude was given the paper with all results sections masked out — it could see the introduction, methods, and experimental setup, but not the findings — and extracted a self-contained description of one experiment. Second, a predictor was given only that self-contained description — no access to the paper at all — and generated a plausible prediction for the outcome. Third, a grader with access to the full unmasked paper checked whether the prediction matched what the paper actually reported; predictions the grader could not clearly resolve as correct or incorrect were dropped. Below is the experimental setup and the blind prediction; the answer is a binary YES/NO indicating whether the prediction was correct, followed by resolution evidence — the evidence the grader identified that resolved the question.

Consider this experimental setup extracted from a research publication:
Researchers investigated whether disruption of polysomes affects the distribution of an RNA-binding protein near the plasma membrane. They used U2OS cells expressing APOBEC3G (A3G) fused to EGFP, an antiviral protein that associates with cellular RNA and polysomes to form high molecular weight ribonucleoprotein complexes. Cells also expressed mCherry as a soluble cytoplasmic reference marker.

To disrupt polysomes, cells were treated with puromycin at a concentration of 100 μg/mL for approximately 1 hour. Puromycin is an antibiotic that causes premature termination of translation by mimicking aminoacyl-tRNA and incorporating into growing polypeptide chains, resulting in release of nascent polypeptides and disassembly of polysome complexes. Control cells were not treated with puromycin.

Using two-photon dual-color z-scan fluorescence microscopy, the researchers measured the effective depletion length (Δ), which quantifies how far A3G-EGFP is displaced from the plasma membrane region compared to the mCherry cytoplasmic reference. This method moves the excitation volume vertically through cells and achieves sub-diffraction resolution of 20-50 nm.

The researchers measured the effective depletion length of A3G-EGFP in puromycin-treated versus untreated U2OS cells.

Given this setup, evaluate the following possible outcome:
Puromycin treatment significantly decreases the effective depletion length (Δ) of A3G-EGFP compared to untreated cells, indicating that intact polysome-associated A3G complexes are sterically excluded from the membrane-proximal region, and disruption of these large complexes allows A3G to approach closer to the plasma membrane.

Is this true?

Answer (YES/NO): NO